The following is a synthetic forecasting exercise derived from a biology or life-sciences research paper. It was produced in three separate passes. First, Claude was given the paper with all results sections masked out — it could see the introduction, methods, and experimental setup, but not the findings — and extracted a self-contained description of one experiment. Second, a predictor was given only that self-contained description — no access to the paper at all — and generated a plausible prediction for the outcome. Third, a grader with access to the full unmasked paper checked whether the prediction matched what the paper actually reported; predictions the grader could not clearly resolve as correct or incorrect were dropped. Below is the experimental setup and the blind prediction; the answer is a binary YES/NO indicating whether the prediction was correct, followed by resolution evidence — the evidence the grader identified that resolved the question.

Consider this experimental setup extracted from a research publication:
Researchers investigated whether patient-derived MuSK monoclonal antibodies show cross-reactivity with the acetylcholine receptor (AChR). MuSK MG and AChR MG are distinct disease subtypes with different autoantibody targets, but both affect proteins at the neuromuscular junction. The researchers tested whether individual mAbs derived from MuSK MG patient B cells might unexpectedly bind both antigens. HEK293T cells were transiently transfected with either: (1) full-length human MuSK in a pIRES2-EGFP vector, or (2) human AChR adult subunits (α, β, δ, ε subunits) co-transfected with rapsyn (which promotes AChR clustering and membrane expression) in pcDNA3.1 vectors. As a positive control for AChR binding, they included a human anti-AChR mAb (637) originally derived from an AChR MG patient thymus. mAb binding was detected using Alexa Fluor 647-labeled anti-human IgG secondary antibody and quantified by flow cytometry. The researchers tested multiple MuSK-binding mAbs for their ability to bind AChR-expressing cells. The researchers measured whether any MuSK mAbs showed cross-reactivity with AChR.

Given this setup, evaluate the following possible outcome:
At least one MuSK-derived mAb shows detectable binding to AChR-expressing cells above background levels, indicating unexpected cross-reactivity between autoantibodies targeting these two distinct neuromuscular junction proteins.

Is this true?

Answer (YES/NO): NO